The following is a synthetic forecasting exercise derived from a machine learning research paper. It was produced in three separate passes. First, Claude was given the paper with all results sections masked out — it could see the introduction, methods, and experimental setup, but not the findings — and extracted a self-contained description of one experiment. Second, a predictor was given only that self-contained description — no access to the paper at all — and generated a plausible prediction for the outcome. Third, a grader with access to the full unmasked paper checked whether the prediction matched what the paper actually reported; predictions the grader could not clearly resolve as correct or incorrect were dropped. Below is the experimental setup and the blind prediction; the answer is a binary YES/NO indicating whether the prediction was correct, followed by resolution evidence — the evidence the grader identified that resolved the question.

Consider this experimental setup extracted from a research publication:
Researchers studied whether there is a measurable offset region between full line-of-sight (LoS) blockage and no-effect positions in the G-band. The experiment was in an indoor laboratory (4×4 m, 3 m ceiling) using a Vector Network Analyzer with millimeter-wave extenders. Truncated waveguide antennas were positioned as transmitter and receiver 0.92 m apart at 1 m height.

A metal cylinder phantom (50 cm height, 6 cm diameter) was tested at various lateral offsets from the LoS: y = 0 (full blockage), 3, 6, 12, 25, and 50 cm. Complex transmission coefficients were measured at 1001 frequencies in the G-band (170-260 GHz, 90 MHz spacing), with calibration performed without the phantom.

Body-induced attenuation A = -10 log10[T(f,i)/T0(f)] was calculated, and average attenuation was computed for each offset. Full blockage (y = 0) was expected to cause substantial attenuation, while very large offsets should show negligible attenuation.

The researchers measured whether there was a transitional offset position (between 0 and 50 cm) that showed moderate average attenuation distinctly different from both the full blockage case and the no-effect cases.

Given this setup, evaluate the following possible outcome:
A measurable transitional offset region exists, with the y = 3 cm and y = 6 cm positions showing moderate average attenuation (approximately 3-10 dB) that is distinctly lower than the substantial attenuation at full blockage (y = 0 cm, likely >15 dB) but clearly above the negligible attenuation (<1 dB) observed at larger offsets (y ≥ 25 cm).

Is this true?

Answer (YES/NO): NO